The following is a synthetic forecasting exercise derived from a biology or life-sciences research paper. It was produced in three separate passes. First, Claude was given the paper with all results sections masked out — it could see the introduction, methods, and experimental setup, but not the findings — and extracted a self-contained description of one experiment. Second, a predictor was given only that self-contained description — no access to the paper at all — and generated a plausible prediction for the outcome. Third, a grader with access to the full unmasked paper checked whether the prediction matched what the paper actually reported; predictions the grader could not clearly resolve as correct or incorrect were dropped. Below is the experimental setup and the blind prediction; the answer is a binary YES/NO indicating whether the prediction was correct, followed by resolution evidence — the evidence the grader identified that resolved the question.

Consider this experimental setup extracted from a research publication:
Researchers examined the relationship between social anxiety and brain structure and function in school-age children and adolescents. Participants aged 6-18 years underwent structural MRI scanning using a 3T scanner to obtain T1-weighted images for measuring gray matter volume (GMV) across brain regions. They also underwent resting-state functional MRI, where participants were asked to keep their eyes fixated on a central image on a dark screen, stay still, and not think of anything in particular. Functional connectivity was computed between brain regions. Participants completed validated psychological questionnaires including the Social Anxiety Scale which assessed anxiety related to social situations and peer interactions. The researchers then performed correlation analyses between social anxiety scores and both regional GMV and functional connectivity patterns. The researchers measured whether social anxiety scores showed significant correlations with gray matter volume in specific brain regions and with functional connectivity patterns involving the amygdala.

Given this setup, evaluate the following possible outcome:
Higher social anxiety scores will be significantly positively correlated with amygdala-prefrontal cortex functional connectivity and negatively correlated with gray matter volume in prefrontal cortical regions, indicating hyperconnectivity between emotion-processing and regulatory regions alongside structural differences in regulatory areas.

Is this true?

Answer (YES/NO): NO